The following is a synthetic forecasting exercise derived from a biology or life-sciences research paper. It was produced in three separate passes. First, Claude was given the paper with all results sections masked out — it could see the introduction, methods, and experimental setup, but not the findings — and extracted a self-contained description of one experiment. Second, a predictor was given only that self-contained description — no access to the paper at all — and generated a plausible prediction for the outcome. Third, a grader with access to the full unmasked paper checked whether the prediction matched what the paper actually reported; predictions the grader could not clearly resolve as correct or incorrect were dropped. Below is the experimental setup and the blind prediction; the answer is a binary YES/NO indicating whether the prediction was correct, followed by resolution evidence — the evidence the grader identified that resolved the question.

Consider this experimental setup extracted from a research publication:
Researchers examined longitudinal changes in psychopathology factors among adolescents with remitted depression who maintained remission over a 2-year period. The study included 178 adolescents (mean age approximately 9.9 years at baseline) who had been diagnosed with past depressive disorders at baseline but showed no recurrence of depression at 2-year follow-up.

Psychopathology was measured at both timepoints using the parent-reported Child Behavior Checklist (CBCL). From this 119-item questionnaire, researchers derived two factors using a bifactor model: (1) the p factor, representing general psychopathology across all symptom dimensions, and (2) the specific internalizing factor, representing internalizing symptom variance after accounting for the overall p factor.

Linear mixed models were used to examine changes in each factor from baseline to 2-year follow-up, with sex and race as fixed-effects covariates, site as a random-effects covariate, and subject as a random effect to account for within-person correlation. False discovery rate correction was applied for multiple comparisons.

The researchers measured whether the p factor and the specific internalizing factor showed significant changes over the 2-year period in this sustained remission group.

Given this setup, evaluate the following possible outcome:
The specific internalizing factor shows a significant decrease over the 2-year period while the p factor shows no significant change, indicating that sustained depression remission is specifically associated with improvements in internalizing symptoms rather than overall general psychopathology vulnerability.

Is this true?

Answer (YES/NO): NO